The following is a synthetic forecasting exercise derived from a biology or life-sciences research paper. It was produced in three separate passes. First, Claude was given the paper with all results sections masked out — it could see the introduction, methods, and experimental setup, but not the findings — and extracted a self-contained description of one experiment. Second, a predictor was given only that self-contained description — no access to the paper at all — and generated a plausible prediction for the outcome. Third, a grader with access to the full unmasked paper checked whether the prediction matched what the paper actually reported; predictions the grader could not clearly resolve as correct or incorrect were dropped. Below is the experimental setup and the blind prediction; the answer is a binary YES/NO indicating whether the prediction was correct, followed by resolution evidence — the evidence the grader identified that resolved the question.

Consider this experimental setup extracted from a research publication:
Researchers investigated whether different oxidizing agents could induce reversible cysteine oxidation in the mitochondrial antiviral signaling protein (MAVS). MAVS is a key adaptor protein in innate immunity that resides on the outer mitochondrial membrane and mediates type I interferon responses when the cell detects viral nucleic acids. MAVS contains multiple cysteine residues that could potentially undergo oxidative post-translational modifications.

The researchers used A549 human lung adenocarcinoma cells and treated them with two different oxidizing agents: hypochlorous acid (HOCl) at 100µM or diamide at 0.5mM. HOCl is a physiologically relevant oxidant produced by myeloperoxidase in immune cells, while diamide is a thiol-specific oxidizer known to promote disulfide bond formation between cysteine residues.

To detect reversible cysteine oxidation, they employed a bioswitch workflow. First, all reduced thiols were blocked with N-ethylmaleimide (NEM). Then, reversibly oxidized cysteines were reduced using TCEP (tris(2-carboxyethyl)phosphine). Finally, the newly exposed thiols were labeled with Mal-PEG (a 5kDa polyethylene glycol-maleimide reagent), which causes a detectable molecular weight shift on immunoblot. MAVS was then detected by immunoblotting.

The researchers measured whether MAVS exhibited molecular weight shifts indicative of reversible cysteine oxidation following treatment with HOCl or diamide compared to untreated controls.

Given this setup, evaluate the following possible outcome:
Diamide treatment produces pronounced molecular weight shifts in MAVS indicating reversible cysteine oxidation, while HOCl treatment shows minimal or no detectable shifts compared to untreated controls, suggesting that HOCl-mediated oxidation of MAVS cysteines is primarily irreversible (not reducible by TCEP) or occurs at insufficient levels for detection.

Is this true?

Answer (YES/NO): NO